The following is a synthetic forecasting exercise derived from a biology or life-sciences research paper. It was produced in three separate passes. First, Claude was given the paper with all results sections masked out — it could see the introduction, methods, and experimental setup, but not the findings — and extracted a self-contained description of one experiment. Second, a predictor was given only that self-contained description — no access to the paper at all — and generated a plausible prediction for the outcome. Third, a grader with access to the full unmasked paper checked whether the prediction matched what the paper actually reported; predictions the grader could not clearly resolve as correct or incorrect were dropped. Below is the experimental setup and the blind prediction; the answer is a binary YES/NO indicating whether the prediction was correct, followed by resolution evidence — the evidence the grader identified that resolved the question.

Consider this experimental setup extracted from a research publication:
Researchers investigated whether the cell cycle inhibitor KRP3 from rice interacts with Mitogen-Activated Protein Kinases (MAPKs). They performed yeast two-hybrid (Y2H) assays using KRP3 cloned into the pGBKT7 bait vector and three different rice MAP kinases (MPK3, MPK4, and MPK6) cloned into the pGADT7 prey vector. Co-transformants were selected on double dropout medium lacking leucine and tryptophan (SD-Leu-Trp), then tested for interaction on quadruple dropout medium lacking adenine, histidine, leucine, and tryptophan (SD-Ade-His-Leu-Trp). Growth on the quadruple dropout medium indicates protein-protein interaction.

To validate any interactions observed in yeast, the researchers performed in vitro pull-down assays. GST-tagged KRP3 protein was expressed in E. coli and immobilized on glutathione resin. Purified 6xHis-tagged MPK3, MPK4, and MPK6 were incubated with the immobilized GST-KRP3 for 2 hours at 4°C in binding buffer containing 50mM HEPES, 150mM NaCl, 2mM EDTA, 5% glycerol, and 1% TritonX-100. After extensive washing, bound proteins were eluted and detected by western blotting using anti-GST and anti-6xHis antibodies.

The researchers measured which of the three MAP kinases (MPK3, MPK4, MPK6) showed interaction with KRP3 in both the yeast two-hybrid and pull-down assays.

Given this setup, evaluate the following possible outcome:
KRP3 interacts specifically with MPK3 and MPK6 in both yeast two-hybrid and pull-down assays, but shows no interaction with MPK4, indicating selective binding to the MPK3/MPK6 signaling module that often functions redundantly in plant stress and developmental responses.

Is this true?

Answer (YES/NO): NO